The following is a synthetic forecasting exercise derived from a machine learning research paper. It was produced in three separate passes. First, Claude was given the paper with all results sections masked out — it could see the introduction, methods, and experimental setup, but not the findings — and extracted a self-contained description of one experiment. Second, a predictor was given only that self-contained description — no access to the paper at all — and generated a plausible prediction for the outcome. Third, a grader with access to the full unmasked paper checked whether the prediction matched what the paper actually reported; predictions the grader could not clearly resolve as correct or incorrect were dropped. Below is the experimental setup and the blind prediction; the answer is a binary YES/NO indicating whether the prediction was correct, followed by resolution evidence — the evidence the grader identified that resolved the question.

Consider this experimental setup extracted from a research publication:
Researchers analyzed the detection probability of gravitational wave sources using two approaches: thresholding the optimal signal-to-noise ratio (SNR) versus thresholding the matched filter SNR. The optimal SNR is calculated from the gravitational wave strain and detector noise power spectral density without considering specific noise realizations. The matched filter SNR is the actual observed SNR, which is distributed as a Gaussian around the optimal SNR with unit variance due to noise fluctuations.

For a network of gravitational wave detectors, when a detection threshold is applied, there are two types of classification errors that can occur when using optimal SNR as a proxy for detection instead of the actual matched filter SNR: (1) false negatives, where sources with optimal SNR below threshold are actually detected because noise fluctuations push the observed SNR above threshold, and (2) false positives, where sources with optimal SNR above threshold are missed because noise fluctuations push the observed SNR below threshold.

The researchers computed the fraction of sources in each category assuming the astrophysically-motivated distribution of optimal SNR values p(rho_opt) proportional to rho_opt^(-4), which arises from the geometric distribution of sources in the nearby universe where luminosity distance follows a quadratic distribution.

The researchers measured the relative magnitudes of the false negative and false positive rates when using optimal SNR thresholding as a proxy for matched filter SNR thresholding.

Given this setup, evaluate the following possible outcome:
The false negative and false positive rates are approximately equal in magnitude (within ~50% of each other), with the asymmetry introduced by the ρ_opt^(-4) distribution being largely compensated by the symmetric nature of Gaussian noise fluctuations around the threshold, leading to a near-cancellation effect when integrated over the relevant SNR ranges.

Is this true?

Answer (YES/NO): NO